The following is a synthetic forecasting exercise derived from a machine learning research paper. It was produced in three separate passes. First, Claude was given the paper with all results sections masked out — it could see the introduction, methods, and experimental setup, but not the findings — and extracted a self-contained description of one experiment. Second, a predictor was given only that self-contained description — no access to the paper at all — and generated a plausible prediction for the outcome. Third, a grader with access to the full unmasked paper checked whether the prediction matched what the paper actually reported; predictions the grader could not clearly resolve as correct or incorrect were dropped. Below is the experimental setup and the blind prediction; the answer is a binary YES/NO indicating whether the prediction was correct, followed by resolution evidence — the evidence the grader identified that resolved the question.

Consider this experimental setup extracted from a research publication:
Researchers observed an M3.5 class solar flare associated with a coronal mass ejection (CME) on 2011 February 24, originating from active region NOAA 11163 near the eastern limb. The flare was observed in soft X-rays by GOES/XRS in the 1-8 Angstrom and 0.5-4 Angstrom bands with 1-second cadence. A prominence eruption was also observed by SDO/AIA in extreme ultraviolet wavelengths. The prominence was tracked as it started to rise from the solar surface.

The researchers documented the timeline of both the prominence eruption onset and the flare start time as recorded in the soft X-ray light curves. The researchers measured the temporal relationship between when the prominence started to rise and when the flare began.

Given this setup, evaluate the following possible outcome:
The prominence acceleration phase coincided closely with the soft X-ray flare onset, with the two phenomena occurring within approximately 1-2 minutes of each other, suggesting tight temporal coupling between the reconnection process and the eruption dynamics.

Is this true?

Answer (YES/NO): YES